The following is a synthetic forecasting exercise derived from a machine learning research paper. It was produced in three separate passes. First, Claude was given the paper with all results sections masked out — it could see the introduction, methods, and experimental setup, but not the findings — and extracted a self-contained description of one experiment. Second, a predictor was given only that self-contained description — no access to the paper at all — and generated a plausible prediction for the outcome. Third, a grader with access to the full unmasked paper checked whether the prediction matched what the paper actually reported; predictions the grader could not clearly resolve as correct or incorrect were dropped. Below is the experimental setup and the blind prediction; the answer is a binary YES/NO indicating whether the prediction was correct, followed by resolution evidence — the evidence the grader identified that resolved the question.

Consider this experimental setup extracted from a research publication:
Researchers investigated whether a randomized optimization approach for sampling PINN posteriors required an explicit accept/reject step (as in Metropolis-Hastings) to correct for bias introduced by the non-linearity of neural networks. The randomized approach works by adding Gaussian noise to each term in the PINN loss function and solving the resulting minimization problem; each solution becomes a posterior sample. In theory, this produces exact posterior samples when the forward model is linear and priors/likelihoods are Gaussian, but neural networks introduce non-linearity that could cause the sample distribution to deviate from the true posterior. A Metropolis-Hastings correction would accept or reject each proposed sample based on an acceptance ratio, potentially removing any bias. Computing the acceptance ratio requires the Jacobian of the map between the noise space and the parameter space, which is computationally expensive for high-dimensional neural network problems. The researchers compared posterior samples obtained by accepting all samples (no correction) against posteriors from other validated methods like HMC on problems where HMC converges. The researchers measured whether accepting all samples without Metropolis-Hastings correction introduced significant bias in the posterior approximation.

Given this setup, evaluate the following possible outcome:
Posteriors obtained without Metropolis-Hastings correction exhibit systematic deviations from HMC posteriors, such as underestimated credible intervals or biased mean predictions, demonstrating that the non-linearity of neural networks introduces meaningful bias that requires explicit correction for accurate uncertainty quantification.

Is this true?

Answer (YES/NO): NO